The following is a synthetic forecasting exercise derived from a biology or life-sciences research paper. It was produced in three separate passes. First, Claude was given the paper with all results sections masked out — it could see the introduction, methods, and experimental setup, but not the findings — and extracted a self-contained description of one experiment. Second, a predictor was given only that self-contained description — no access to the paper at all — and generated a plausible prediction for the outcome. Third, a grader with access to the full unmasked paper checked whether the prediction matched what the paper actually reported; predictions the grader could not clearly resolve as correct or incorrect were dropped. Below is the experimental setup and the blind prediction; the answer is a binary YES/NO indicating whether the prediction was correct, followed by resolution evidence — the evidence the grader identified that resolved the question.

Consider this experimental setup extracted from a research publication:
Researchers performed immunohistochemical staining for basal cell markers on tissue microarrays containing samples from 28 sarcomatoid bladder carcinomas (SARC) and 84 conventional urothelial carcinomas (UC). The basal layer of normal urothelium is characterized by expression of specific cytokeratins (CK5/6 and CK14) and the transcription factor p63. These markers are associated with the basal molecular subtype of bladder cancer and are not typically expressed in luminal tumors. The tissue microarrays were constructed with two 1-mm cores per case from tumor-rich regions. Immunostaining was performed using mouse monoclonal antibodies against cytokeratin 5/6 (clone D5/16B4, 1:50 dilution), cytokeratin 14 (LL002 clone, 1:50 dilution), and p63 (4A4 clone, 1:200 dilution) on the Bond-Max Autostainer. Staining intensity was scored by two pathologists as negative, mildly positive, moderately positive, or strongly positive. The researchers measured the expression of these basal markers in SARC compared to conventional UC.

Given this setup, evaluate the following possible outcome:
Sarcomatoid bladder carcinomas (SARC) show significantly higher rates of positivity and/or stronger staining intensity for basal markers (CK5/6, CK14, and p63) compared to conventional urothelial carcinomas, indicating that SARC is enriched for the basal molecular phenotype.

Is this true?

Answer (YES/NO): NO